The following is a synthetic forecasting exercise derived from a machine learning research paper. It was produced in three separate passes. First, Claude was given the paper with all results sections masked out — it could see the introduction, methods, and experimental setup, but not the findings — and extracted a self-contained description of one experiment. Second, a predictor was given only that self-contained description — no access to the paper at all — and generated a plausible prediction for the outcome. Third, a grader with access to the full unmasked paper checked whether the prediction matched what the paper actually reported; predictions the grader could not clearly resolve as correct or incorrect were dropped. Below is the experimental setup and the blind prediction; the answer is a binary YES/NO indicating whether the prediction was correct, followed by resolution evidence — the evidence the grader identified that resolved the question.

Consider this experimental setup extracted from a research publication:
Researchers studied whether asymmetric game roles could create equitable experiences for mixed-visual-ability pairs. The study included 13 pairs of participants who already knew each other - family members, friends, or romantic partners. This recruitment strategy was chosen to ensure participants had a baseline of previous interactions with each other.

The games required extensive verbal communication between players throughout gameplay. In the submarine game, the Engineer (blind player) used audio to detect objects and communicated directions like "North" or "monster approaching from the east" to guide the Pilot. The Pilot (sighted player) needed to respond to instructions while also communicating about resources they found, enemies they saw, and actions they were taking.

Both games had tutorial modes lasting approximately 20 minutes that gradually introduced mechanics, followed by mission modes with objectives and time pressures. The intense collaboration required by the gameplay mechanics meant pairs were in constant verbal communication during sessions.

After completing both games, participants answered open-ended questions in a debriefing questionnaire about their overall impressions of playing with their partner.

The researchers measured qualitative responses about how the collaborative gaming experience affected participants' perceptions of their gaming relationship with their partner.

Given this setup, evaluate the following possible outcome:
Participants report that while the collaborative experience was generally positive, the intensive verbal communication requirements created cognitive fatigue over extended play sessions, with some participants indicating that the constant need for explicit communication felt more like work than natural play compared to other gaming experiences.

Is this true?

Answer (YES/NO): NO